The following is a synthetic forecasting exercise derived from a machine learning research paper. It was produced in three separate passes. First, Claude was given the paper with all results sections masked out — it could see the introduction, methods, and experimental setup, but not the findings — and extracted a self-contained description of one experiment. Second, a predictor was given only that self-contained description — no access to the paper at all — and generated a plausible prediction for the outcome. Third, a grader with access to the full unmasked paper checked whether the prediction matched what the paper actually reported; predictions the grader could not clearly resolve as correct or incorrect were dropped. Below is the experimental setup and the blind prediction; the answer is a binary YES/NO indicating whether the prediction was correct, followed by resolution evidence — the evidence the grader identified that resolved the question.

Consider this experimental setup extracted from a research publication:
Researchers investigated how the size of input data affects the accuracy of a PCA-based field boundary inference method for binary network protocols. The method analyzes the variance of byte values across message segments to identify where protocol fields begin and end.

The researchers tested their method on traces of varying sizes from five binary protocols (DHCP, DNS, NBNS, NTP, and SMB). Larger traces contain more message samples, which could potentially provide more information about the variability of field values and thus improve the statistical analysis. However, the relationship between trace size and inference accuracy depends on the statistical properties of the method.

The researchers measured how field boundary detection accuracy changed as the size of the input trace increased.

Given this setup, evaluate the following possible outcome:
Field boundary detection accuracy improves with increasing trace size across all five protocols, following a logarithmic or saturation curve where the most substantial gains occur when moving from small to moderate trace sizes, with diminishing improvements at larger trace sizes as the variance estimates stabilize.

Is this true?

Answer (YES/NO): NO